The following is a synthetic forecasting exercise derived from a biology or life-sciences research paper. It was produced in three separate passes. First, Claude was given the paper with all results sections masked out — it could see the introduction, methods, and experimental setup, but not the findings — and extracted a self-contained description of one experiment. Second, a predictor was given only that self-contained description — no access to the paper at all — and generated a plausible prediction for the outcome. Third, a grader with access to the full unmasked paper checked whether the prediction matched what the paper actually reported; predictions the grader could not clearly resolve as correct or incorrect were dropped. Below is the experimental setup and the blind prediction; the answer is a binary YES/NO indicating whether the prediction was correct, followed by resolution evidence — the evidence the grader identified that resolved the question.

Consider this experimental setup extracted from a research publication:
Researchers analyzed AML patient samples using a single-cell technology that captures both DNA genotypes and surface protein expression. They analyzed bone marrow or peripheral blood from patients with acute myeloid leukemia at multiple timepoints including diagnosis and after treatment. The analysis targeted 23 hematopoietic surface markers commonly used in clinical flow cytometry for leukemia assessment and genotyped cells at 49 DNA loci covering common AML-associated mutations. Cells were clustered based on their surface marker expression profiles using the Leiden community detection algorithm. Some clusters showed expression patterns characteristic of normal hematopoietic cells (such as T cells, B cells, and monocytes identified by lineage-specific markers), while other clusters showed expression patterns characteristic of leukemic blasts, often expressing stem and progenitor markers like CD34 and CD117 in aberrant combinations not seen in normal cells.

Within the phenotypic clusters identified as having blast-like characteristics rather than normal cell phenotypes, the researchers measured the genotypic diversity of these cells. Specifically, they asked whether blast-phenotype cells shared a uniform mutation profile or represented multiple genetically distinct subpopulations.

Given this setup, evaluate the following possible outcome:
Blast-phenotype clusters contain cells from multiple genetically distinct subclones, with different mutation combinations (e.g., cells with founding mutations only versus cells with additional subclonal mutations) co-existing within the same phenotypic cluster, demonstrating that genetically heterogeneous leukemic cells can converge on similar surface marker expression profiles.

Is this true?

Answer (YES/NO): YES